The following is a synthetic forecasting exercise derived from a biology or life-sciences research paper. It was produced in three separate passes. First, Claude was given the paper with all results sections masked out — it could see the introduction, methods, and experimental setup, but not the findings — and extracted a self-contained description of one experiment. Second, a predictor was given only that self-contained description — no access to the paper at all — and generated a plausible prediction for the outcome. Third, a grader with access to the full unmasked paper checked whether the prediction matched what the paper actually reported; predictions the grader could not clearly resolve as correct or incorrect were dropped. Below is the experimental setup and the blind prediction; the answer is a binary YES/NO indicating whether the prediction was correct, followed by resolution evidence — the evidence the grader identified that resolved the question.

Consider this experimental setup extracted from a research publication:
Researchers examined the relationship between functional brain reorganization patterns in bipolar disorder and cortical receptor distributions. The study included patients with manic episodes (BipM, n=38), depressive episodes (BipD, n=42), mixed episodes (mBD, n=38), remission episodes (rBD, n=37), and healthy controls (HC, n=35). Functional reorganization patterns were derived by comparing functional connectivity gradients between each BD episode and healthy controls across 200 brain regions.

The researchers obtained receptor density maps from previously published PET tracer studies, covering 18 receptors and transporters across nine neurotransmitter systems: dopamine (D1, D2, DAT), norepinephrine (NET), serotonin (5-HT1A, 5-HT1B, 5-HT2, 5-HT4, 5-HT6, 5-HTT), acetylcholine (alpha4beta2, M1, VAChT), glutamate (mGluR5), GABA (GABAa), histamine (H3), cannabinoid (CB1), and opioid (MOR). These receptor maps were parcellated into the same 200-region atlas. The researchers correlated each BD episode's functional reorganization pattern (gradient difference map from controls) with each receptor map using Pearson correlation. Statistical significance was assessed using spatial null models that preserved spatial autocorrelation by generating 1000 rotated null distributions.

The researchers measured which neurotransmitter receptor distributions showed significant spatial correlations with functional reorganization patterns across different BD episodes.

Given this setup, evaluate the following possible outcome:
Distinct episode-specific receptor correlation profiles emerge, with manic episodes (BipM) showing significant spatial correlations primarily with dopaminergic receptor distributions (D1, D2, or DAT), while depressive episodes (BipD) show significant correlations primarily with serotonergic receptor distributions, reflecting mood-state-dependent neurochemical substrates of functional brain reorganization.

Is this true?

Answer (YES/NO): NO